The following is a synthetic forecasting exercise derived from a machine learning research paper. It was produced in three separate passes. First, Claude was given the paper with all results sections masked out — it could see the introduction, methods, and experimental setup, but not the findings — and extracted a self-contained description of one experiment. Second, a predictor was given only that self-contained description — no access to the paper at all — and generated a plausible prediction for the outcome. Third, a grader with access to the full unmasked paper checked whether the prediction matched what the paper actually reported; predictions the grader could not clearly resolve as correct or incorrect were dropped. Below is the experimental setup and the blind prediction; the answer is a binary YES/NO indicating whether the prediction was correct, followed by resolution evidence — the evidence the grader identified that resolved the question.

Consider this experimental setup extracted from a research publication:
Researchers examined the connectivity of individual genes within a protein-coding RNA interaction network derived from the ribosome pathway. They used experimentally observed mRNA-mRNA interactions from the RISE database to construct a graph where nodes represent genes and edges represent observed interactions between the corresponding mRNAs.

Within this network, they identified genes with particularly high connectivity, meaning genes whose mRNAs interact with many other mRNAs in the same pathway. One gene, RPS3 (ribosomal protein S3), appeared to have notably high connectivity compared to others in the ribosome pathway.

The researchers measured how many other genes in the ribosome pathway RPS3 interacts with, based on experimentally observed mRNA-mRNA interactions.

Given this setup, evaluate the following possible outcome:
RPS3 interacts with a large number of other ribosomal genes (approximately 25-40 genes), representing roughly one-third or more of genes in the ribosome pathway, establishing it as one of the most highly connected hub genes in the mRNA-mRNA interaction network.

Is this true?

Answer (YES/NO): NO